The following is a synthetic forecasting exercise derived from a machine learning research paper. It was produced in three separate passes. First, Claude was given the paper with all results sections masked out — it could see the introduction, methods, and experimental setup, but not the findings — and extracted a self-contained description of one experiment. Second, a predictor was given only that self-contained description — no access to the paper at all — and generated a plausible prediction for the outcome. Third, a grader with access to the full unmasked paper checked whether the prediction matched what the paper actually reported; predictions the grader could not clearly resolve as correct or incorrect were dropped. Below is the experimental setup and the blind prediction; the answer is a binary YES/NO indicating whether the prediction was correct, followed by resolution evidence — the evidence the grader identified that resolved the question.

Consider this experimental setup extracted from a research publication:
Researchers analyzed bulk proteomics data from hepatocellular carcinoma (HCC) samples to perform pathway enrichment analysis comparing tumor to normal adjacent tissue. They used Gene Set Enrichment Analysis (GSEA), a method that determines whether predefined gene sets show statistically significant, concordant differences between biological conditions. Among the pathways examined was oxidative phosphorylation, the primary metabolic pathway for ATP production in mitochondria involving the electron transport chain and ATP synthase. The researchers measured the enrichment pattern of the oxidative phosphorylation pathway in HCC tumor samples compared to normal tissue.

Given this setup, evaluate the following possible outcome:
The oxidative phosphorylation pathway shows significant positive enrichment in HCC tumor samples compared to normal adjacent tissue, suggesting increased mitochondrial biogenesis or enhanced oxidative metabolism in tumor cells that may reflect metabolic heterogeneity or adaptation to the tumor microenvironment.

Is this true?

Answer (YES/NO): NO